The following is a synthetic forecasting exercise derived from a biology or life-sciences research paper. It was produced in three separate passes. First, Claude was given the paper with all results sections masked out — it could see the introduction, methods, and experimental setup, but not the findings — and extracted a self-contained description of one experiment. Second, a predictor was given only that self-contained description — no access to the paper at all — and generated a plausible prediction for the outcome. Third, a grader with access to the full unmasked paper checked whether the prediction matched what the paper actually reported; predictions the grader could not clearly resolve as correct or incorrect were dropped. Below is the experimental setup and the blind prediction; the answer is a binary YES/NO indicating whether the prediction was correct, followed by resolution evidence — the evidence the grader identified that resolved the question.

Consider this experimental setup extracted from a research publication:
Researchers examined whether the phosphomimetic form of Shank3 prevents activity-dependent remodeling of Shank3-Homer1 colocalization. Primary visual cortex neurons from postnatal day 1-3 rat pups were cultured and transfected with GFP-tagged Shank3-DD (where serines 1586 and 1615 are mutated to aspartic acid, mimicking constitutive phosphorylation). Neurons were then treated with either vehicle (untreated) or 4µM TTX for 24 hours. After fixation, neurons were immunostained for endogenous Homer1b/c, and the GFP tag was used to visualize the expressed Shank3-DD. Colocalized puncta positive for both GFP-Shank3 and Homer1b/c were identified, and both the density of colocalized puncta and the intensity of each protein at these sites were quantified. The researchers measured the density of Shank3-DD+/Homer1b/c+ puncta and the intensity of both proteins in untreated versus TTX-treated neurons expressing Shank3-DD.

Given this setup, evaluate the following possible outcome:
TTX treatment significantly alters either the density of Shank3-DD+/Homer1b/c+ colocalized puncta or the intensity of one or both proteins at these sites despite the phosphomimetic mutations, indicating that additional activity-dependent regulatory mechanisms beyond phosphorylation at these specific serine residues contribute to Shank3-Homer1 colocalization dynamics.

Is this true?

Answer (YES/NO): NO